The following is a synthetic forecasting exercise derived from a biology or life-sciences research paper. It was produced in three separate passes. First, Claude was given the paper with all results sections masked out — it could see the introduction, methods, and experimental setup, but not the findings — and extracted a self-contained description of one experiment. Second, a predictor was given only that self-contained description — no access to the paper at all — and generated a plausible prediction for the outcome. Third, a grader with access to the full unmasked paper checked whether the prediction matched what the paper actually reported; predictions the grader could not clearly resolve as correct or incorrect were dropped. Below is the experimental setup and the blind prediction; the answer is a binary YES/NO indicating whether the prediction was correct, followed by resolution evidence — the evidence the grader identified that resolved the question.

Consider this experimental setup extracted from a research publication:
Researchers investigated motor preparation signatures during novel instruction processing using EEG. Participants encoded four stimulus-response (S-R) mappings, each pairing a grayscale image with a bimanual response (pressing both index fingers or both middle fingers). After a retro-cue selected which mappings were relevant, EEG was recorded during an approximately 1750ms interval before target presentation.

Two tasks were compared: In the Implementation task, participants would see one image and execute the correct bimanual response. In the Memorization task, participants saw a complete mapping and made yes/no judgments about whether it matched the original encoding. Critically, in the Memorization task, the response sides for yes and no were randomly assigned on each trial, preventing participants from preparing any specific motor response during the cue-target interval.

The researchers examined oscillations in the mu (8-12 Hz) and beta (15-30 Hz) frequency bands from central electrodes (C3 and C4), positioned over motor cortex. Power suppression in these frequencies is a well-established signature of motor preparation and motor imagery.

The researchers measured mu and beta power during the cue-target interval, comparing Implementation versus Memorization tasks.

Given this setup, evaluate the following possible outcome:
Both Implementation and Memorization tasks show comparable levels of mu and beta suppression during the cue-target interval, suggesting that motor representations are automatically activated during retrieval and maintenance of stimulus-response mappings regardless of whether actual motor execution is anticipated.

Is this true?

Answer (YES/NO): NO